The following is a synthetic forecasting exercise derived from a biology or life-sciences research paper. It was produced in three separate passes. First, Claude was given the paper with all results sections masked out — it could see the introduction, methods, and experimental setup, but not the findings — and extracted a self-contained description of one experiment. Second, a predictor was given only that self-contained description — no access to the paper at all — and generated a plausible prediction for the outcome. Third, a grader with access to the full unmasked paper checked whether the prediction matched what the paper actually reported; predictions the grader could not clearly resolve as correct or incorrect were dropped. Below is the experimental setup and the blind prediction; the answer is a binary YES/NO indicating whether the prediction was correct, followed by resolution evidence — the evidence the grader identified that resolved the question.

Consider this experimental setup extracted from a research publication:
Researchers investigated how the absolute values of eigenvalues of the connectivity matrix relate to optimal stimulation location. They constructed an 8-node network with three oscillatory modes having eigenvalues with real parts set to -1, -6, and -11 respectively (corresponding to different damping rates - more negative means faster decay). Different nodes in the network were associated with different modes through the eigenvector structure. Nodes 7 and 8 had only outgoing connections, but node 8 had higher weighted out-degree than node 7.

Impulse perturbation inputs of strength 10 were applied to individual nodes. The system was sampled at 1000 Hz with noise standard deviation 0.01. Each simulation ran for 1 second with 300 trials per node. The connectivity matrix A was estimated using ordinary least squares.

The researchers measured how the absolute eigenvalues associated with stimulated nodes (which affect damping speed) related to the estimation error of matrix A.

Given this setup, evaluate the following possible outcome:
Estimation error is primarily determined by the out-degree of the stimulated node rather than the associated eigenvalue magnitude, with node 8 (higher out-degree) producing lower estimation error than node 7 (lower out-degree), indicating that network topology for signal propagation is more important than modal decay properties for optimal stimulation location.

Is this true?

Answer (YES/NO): NO